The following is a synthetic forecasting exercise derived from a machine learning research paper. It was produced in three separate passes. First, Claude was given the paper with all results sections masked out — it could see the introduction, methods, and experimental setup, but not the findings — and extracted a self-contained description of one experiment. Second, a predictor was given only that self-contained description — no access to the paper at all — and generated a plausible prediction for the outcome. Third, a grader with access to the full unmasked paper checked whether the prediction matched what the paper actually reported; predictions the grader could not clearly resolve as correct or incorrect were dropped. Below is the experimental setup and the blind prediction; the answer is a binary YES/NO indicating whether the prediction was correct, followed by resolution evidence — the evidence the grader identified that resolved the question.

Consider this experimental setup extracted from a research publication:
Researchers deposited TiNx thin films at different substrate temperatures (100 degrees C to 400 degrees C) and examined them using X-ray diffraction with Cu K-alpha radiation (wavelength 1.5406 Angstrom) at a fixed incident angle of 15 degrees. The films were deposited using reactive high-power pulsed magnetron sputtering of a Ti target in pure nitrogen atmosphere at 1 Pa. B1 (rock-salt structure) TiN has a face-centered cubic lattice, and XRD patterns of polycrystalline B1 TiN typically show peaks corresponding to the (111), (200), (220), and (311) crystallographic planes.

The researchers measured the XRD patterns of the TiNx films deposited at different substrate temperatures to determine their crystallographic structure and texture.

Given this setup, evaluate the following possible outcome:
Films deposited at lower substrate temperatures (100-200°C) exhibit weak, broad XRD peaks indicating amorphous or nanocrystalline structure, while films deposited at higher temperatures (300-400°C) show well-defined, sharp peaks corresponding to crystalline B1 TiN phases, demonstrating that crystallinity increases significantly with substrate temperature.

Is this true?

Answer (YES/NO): NO